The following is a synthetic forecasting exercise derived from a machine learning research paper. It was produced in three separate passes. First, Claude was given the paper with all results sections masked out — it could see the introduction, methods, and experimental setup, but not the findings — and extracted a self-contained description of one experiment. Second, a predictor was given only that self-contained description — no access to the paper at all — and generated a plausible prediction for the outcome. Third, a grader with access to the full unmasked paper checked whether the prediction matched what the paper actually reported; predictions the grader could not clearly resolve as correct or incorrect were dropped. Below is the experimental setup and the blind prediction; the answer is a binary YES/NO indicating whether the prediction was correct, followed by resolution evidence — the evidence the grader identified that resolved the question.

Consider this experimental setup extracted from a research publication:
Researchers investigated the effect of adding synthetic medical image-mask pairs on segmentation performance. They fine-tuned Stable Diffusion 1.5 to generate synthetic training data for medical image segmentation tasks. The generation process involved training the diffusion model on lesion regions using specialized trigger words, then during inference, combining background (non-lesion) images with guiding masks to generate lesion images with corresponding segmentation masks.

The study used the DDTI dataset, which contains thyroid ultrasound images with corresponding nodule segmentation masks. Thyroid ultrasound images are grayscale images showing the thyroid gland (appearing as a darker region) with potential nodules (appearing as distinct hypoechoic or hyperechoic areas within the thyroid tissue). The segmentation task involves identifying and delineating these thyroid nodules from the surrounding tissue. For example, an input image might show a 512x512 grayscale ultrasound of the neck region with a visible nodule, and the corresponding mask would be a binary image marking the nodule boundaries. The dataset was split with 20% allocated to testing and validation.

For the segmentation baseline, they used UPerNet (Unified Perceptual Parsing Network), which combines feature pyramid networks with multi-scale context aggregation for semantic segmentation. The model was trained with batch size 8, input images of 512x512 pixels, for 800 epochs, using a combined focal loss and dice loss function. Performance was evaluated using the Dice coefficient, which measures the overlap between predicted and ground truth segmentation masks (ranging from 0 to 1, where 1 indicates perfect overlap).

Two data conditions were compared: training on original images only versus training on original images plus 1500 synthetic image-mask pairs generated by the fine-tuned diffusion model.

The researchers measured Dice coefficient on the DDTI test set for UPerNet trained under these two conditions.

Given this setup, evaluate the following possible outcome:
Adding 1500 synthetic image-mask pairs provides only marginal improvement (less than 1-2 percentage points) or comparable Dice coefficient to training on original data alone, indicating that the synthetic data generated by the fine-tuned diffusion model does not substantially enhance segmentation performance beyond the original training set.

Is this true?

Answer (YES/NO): NO